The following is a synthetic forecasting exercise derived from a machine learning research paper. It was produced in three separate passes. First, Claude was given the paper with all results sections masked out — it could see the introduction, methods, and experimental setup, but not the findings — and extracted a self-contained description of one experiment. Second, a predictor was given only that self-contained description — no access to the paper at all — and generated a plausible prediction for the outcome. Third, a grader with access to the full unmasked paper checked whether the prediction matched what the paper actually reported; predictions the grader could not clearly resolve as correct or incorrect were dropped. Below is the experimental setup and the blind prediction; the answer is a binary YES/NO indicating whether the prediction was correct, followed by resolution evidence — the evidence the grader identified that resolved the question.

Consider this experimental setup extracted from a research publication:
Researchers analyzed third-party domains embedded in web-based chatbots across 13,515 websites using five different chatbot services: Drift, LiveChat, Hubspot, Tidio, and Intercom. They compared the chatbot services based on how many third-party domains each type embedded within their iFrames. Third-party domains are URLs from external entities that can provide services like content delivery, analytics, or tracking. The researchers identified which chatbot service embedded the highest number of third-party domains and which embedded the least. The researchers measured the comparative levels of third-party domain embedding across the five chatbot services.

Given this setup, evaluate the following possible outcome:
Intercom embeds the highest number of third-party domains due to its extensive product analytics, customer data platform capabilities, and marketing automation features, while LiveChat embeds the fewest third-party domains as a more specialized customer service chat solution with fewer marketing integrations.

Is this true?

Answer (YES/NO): NO